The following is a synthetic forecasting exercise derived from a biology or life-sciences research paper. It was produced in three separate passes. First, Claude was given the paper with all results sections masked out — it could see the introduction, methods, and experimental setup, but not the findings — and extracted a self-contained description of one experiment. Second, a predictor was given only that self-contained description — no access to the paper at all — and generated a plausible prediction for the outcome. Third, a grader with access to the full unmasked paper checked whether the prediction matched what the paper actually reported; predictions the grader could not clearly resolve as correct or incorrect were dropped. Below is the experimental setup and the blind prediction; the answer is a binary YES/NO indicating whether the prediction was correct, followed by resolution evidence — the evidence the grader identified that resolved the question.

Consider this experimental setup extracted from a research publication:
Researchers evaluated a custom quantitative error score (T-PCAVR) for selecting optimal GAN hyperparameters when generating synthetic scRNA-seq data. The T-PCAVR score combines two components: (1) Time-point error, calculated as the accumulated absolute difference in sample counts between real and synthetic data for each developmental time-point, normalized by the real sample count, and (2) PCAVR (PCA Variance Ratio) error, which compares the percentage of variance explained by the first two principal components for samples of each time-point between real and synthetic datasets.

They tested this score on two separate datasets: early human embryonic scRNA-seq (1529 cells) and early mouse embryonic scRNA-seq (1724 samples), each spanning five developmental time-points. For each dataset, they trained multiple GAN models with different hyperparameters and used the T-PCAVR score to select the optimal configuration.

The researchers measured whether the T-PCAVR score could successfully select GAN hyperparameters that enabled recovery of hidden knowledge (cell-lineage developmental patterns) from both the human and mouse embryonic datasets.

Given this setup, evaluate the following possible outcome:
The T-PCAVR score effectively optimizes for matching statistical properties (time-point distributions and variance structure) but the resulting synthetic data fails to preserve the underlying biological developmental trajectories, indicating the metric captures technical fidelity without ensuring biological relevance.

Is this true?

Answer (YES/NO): NO